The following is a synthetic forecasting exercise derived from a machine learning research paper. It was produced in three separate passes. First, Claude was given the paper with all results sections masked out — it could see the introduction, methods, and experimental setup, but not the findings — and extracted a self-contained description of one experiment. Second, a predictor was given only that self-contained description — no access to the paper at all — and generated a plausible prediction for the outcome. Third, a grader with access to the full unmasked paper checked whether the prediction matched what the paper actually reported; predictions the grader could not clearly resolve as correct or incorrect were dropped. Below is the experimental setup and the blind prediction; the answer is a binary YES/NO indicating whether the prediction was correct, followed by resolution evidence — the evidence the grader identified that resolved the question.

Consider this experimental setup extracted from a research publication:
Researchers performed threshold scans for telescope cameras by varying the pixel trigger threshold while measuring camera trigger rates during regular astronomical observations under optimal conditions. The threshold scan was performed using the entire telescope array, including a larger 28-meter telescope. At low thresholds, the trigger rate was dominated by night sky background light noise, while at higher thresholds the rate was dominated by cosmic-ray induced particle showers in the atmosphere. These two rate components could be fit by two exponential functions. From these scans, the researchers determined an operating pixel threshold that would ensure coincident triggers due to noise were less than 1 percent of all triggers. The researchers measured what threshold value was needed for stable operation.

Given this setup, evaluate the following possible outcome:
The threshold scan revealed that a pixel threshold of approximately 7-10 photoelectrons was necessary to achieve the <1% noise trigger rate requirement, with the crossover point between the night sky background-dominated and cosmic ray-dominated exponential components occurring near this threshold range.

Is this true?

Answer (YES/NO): NO